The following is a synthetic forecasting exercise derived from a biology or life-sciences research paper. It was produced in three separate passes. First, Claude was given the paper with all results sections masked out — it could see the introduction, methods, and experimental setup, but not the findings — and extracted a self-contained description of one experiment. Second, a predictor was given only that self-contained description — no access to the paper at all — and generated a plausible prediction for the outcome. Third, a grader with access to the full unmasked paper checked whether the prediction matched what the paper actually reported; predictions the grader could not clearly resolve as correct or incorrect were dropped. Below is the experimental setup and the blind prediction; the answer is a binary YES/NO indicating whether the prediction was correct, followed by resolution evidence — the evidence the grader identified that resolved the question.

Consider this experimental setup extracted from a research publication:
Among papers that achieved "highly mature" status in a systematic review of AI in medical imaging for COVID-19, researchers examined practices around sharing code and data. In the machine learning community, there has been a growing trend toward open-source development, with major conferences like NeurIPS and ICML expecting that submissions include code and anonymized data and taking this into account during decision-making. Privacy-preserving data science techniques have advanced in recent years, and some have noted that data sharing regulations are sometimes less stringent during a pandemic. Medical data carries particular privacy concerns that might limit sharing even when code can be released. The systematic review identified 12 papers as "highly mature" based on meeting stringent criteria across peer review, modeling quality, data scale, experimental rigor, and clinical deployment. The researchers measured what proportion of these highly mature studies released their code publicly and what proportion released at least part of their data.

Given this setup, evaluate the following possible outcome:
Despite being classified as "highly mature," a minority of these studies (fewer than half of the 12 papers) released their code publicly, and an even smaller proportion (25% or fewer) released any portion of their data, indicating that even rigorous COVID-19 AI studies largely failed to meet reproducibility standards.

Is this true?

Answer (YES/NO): NO